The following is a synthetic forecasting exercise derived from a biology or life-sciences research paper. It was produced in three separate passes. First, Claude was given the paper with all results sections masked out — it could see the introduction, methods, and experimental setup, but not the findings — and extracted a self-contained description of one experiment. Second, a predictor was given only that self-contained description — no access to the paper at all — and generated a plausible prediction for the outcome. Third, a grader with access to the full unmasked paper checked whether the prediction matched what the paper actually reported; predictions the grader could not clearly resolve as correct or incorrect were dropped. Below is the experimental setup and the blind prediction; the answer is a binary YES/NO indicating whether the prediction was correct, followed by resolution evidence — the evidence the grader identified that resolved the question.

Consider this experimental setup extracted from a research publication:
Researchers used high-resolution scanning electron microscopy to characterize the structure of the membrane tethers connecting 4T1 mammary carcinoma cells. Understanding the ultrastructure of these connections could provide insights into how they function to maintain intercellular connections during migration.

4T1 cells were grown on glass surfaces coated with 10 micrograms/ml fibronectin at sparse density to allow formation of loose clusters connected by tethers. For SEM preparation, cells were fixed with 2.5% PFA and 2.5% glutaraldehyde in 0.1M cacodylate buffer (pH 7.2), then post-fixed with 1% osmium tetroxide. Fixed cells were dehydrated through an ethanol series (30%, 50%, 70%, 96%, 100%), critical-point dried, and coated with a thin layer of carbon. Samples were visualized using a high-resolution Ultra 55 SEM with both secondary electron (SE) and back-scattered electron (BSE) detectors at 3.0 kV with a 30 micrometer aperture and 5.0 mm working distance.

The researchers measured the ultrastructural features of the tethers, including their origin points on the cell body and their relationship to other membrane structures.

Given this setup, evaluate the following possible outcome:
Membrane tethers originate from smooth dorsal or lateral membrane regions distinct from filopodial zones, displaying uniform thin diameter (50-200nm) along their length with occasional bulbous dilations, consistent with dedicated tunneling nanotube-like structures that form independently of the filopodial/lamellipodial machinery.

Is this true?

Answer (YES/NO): NO